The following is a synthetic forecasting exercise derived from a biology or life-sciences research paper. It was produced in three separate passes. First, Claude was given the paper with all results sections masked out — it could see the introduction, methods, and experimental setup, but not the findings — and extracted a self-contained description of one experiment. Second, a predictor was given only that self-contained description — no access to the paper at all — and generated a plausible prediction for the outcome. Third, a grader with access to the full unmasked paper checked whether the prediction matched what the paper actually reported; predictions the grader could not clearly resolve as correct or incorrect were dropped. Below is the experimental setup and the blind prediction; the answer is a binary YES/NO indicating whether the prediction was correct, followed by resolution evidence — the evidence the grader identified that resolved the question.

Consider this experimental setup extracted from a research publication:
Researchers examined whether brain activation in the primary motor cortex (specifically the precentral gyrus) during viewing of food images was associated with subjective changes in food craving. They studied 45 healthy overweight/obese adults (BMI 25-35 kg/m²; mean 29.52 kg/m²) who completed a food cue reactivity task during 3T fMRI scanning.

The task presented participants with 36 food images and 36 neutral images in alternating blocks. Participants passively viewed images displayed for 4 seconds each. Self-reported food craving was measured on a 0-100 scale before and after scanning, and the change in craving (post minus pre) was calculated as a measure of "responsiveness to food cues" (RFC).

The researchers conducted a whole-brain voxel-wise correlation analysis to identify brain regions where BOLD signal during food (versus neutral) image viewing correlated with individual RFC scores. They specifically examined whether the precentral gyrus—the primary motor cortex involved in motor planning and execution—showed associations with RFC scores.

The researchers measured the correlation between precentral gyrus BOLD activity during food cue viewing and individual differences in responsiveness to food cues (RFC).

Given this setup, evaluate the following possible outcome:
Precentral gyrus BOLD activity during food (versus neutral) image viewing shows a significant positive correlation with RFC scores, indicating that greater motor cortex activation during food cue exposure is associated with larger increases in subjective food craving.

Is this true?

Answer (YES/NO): YES